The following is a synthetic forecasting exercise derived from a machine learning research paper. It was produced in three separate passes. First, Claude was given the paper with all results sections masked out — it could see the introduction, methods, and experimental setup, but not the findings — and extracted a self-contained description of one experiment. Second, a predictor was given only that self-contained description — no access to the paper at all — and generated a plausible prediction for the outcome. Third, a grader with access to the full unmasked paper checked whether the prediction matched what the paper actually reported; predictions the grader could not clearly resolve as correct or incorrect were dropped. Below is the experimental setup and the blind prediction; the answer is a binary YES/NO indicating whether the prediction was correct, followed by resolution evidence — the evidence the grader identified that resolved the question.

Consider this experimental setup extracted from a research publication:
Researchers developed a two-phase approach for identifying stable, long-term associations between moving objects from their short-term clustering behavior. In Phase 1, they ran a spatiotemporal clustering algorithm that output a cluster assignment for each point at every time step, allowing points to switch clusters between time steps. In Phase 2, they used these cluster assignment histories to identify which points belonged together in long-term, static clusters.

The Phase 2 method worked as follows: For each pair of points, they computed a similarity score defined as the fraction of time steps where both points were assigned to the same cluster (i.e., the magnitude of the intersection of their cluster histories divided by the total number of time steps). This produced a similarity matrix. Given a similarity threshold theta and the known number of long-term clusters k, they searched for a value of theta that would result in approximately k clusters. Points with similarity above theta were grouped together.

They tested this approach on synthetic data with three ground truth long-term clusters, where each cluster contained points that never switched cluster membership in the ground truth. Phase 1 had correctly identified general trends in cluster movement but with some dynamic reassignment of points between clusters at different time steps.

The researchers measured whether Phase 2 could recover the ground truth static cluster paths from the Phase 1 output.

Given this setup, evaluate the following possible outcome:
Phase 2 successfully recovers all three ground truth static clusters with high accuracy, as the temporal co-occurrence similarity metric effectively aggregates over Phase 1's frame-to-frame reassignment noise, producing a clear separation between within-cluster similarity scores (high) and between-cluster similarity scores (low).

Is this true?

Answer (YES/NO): YES